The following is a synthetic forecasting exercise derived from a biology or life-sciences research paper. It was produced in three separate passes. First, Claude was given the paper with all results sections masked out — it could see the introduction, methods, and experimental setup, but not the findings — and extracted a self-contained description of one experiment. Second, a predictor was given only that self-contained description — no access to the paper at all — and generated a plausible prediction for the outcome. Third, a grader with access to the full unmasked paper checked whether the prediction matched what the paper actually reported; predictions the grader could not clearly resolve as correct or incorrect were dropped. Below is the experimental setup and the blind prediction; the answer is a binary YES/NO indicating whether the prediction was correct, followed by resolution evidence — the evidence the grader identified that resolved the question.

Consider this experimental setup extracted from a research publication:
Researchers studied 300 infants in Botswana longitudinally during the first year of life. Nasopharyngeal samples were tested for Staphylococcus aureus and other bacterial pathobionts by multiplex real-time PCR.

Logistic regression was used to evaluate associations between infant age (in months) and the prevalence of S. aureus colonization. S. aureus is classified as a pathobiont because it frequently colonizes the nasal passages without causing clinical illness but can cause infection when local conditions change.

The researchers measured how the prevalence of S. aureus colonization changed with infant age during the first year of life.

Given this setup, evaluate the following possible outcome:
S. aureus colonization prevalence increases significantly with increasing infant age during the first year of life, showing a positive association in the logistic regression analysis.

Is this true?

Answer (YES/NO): NO